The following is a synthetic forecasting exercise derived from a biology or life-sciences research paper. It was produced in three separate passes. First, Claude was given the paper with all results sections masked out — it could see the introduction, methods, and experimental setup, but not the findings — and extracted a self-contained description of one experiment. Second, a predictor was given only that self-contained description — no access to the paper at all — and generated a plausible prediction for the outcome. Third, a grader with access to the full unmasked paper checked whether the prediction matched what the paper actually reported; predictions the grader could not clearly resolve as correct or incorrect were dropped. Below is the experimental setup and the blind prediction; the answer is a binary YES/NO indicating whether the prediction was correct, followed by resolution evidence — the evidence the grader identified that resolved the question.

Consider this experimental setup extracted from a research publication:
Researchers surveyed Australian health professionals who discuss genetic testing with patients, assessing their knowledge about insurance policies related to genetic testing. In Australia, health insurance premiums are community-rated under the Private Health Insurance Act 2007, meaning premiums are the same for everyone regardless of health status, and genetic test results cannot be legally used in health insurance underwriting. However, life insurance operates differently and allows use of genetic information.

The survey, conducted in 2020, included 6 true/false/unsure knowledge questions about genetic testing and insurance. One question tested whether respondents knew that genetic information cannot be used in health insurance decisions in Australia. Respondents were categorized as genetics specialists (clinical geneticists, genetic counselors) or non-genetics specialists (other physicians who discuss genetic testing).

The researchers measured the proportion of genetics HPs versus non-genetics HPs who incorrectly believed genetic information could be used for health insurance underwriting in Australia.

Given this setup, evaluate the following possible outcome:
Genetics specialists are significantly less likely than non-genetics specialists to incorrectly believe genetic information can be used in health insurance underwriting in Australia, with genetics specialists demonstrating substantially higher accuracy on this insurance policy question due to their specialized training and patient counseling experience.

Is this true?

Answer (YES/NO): YES